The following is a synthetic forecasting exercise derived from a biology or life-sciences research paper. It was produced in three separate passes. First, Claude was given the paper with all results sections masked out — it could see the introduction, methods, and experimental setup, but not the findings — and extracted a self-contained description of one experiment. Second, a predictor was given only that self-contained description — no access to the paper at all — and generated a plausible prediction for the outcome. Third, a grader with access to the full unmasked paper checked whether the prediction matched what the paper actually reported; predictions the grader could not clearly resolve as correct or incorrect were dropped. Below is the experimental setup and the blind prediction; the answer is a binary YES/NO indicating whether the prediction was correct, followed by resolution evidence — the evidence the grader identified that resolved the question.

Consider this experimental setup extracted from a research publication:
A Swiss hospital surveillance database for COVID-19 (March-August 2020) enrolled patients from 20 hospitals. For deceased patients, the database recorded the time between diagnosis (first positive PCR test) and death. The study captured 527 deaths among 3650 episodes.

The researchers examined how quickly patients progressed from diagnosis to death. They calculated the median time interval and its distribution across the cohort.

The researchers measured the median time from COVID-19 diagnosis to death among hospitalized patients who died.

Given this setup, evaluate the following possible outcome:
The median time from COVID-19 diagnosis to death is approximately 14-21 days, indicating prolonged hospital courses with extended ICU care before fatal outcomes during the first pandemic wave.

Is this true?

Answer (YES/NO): NO